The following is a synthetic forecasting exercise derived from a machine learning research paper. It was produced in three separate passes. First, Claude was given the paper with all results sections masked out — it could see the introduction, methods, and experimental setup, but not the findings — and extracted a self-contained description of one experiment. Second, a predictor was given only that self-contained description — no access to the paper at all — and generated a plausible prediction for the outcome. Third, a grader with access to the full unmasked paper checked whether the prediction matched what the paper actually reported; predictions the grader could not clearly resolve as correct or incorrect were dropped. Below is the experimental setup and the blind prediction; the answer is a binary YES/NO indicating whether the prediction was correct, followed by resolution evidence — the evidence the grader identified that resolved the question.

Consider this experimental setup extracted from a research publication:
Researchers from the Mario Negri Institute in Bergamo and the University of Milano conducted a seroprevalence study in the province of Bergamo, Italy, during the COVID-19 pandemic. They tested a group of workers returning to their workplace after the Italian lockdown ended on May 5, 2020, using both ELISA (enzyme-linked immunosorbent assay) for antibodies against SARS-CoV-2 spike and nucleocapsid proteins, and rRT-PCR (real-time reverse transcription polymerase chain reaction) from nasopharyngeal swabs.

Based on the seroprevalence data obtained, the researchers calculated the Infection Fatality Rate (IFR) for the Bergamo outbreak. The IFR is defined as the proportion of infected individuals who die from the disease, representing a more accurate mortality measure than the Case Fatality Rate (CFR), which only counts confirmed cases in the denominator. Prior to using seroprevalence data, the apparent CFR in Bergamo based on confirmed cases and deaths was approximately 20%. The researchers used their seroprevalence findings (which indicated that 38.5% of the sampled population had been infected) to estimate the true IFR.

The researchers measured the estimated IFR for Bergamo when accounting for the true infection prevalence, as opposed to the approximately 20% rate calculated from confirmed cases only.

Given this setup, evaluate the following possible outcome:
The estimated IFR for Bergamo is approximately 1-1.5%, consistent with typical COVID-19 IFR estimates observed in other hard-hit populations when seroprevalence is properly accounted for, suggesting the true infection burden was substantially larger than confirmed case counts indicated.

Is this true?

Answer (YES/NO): YES